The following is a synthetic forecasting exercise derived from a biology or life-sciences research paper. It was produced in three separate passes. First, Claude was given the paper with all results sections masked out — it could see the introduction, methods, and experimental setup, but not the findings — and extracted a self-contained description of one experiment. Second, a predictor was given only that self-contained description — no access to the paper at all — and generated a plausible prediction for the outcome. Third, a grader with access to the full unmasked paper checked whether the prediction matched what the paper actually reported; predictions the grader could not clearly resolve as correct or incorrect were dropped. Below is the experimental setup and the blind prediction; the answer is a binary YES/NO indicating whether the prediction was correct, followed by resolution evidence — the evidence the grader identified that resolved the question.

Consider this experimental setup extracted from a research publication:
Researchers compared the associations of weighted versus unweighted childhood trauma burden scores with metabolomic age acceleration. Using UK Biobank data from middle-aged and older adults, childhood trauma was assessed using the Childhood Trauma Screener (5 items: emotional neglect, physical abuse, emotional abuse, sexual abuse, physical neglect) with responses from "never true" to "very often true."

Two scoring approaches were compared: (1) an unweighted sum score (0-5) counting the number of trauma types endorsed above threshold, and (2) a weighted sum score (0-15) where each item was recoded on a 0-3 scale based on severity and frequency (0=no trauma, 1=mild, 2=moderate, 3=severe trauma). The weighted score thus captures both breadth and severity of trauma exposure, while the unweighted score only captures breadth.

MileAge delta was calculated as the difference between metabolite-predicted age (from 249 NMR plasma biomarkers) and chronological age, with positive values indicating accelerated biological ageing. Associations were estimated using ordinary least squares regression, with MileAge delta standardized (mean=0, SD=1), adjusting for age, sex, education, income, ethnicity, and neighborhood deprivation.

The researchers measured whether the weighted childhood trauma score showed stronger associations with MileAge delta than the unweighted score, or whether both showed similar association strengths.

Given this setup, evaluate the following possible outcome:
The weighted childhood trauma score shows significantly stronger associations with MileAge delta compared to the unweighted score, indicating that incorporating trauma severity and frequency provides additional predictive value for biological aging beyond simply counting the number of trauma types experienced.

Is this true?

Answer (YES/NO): NO